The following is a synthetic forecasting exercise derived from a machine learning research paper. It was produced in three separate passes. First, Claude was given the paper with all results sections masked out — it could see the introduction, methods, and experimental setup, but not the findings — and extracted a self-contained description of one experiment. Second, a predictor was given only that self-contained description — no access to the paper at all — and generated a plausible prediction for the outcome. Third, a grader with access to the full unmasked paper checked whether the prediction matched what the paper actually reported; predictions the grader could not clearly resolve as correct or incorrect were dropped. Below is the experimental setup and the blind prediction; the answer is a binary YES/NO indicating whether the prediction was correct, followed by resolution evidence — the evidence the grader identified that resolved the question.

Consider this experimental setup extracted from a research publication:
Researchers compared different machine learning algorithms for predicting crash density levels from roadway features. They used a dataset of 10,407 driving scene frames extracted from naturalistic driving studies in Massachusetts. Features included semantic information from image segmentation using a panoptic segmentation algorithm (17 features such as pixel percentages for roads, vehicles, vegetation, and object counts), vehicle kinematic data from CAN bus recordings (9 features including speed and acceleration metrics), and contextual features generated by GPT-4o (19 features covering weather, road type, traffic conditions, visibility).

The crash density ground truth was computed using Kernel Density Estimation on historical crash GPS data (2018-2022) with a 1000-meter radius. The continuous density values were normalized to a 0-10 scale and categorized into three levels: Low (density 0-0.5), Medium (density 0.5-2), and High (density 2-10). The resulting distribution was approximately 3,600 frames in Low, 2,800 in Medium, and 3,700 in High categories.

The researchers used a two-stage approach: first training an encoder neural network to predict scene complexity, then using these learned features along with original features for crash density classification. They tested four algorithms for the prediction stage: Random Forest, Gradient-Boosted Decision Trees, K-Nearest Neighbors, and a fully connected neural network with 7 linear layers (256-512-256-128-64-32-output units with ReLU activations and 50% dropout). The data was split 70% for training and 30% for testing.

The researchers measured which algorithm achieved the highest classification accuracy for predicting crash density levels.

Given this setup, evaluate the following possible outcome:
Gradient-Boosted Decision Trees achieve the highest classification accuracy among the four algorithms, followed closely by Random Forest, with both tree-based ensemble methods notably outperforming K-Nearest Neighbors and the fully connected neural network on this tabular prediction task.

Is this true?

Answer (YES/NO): NO